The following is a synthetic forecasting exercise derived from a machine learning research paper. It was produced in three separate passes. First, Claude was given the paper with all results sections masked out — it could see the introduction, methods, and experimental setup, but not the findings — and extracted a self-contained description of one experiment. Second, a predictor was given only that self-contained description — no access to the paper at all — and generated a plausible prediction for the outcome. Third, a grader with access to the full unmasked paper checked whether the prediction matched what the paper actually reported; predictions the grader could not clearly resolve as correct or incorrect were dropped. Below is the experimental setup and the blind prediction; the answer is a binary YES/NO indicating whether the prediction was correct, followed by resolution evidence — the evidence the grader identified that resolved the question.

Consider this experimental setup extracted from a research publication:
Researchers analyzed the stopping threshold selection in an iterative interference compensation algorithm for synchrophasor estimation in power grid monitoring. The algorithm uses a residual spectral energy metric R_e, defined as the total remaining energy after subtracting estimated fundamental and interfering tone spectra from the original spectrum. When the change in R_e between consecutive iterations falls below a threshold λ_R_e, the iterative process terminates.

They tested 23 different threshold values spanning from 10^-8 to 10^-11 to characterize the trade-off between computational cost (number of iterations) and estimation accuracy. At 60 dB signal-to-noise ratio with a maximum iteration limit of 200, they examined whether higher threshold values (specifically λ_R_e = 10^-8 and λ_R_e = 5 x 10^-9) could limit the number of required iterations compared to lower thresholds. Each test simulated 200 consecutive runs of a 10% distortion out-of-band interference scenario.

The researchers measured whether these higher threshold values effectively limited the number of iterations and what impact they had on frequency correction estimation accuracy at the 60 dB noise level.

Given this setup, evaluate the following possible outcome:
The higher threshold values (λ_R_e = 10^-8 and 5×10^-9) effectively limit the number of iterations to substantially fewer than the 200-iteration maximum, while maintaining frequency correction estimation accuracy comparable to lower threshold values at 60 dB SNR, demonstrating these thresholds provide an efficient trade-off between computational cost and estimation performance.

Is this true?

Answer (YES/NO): NO